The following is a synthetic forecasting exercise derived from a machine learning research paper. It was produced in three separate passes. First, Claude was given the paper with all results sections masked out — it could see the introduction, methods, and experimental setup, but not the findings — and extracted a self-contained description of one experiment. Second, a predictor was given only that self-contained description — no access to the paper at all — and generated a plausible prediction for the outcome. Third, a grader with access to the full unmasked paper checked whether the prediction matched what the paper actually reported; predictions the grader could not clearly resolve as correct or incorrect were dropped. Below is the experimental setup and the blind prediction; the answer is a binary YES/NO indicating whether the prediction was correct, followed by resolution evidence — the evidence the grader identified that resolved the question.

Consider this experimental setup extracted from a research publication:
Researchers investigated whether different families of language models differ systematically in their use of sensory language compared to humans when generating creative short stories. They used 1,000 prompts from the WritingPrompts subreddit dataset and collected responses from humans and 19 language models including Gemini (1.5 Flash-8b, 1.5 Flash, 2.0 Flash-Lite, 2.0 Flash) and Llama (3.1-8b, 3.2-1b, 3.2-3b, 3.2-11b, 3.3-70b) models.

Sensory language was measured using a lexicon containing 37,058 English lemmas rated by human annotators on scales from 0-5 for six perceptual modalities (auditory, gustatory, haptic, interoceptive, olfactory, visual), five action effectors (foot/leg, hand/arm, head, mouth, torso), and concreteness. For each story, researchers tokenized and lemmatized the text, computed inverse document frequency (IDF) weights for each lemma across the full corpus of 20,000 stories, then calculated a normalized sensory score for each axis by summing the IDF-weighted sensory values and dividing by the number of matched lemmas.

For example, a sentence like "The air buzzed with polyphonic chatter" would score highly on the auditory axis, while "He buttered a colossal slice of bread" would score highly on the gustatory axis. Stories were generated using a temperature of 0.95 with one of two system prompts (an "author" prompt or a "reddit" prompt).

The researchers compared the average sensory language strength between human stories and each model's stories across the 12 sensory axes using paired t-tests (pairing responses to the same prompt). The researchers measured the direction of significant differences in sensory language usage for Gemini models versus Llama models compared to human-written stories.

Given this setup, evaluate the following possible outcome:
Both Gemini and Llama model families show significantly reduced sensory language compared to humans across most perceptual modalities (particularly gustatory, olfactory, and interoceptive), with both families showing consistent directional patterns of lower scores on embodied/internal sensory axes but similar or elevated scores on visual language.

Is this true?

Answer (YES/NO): NO